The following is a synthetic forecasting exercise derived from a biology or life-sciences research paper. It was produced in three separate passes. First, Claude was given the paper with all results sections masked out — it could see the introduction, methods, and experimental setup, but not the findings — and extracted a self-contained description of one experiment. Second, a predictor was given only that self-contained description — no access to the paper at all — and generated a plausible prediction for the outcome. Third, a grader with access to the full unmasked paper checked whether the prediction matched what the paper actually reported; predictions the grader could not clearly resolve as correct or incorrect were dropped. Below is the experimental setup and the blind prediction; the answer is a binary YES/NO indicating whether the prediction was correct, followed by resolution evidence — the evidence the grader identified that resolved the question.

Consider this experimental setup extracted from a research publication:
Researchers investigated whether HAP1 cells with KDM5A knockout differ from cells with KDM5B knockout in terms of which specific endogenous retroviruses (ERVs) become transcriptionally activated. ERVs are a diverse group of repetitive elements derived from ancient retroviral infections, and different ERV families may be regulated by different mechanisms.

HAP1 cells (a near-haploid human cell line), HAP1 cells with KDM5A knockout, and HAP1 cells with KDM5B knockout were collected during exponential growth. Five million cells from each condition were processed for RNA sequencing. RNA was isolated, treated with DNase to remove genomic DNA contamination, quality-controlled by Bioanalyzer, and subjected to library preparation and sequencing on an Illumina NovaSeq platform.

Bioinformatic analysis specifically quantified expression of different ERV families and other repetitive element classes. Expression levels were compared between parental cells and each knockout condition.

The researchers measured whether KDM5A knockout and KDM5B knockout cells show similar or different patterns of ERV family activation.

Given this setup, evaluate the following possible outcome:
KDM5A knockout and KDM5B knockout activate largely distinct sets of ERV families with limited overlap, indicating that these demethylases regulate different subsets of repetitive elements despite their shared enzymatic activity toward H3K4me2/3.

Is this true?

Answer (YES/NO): NO